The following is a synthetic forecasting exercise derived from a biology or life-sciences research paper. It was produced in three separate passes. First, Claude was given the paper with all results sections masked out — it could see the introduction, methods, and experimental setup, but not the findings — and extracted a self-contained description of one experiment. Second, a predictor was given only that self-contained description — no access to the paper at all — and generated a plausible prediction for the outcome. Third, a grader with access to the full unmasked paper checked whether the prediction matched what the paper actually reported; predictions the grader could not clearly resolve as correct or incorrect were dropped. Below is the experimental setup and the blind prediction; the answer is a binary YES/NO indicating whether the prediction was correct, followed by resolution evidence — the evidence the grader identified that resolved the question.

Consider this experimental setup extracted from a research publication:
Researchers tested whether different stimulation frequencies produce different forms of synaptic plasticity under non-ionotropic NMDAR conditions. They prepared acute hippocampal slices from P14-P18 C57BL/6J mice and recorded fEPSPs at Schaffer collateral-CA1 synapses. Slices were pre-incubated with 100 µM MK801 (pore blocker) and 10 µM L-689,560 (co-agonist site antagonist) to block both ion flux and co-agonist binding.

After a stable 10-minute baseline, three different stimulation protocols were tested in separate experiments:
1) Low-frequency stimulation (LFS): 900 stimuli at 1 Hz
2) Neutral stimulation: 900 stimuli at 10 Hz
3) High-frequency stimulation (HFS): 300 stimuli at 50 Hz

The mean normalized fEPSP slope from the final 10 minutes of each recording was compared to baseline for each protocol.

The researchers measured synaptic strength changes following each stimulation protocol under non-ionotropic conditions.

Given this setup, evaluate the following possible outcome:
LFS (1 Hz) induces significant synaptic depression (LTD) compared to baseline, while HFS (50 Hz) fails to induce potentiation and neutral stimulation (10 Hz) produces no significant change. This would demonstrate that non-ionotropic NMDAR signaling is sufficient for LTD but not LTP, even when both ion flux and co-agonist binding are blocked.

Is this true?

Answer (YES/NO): NO